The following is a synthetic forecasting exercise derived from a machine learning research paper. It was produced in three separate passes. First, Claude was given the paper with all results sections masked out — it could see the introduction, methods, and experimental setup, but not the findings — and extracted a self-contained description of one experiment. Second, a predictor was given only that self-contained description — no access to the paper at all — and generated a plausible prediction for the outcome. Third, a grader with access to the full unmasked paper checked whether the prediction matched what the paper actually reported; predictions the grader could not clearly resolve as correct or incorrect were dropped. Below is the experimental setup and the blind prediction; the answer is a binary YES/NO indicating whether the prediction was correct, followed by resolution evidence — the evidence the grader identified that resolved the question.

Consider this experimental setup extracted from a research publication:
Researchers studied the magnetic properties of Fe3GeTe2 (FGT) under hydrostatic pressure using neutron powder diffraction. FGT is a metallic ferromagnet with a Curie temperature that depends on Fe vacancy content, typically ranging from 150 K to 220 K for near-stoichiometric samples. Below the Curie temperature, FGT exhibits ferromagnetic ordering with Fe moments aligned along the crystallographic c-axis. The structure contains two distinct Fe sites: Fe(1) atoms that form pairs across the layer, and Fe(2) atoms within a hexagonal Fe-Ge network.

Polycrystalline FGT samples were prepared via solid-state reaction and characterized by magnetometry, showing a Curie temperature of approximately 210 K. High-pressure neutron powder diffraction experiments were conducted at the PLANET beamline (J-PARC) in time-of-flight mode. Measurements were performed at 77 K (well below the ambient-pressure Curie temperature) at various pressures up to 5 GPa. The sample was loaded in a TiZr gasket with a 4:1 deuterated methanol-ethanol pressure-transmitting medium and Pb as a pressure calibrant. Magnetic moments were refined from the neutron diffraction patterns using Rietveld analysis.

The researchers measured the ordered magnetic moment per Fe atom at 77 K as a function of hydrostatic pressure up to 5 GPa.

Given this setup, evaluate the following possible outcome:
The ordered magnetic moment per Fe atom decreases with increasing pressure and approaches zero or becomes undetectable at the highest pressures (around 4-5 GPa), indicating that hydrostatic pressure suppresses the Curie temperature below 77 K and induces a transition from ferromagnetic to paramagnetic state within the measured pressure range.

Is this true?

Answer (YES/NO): NO